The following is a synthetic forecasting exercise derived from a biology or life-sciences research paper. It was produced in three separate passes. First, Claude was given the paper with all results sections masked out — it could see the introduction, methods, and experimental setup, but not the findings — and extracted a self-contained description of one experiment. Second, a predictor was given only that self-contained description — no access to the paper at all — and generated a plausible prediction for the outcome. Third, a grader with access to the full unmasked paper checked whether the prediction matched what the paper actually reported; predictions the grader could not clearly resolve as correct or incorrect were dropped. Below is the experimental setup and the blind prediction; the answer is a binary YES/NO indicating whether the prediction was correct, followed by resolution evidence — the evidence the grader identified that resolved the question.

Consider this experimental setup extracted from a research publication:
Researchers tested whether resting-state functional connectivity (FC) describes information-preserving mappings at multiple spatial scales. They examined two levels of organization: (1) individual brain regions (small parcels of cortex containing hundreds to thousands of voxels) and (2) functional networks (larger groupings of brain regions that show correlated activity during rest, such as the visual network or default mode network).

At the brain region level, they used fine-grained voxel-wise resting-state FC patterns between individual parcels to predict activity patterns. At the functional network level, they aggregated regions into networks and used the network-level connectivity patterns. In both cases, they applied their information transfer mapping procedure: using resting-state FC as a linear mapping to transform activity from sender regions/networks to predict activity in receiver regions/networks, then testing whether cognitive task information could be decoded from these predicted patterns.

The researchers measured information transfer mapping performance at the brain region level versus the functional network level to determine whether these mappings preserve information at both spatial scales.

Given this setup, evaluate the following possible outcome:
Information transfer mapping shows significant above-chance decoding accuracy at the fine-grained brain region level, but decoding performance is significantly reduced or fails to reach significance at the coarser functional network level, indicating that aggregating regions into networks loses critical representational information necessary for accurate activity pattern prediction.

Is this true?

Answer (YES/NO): NO